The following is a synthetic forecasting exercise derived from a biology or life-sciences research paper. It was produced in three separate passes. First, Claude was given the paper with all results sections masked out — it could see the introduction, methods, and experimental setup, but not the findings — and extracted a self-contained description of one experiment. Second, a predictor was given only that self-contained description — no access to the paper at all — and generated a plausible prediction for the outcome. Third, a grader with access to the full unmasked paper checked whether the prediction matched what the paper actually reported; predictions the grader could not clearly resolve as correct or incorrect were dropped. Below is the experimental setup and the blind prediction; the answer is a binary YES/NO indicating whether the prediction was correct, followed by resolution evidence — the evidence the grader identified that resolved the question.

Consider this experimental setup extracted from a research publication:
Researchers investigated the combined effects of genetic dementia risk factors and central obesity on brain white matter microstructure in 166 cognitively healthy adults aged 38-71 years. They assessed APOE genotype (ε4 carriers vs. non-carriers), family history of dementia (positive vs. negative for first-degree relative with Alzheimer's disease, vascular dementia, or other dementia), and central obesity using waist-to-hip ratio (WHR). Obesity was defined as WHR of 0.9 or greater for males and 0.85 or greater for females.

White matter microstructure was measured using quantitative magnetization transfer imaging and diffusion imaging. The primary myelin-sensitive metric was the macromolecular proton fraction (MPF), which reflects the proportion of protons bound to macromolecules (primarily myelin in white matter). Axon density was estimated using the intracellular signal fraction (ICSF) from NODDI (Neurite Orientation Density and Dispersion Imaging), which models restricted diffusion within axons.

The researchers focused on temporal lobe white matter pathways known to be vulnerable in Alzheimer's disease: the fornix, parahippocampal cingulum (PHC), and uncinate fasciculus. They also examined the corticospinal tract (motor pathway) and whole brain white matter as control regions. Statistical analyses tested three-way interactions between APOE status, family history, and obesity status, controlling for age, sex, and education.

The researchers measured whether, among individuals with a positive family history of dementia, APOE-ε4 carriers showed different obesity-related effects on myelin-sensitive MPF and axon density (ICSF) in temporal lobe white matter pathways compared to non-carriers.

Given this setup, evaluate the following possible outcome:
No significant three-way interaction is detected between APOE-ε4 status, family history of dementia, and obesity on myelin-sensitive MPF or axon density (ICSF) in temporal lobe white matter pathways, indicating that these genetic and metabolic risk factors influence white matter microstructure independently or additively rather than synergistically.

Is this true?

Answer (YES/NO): NO